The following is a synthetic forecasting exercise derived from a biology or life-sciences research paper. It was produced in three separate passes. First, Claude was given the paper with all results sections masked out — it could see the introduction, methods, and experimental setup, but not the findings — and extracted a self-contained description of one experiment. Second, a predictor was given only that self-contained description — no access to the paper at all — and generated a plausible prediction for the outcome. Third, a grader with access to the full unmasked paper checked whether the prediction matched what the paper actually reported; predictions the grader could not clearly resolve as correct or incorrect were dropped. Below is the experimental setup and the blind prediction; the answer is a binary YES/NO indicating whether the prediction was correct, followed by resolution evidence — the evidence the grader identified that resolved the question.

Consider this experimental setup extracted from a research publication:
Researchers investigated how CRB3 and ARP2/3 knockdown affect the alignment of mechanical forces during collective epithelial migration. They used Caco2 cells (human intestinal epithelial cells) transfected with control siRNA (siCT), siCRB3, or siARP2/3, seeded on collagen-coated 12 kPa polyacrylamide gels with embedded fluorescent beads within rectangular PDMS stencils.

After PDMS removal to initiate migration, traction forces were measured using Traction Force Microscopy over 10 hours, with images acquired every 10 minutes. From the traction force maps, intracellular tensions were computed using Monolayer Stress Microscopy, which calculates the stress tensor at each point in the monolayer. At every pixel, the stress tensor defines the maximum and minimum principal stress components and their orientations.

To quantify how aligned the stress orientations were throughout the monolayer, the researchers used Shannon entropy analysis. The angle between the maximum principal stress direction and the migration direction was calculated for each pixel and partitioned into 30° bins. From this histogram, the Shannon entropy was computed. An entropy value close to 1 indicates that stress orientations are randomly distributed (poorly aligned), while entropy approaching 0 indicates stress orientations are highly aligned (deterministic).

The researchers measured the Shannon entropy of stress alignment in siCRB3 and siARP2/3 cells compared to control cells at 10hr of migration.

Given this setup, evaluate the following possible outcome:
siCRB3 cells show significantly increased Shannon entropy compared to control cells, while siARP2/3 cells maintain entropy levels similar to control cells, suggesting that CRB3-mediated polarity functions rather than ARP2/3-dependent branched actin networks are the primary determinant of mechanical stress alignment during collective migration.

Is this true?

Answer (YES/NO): NO